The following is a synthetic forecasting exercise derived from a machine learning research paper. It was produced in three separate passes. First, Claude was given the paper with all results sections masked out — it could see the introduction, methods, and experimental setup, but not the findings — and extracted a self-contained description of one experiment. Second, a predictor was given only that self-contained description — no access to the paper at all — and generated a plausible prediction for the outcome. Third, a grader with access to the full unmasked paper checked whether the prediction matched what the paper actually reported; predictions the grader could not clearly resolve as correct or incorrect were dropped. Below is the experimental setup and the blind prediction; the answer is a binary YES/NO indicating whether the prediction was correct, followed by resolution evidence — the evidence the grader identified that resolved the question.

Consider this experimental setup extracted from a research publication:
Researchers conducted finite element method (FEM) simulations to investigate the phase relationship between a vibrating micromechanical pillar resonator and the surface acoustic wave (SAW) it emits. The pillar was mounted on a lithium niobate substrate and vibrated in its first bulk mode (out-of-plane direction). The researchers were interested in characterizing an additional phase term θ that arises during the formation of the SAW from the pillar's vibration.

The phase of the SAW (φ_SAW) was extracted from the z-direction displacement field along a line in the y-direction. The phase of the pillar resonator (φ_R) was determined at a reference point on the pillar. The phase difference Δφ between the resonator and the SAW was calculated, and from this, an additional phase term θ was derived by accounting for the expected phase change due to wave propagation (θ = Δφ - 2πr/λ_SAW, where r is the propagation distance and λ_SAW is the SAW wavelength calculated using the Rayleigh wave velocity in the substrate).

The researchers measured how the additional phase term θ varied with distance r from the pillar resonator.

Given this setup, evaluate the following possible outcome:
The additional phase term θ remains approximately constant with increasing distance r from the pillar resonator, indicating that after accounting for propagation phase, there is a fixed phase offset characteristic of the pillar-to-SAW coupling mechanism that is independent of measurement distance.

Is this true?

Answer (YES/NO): NO